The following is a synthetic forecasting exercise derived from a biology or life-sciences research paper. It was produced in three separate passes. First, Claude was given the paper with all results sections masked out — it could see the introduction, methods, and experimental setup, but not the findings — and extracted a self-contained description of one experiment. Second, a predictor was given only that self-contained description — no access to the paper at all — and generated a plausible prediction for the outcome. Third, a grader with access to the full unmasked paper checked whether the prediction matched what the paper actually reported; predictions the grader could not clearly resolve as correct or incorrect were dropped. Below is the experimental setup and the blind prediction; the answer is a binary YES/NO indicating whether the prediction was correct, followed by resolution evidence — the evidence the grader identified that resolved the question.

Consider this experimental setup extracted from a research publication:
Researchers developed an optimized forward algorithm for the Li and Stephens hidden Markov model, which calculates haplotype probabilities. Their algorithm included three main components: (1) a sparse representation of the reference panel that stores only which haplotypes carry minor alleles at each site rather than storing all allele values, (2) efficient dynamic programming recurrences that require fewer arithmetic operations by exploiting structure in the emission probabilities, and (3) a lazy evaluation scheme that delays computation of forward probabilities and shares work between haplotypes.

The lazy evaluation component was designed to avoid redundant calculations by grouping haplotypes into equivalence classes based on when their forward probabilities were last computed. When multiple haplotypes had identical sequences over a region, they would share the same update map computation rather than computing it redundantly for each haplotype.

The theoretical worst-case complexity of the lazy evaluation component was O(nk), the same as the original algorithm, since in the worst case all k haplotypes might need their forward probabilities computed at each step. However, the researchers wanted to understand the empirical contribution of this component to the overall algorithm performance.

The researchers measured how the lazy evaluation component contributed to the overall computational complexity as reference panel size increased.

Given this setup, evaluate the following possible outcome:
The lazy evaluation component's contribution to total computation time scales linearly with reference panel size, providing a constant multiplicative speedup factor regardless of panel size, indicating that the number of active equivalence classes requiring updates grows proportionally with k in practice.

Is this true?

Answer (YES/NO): NO